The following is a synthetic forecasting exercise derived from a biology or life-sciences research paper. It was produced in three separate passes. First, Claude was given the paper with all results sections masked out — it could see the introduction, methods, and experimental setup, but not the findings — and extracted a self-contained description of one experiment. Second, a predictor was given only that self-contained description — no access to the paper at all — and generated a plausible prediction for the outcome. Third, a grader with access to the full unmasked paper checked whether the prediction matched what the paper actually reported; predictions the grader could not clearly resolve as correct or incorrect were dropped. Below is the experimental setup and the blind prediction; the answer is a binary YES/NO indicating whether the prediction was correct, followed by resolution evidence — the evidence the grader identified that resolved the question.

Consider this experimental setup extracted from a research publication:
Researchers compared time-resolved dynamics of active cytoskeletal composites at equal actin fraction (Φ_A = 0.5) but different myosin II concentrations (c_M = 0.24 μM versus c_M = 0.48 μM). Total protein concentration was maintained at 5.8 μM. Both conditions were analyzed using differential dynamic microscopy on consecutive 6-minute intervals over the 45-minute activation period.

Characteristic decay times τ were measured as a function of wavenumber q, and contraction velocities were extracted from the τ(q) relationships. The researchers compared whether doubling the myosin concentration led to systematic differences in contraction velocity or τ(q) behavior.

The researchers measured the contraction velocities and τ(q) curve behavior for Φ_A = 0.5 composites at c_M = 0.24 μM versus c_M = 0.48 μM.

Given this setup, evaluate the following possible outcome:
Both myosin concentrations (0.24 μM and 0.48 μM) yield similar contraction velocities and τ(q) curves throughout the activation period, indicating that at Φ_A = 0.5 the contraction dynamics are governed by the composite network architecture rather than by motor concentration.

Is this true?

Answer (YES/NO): YES